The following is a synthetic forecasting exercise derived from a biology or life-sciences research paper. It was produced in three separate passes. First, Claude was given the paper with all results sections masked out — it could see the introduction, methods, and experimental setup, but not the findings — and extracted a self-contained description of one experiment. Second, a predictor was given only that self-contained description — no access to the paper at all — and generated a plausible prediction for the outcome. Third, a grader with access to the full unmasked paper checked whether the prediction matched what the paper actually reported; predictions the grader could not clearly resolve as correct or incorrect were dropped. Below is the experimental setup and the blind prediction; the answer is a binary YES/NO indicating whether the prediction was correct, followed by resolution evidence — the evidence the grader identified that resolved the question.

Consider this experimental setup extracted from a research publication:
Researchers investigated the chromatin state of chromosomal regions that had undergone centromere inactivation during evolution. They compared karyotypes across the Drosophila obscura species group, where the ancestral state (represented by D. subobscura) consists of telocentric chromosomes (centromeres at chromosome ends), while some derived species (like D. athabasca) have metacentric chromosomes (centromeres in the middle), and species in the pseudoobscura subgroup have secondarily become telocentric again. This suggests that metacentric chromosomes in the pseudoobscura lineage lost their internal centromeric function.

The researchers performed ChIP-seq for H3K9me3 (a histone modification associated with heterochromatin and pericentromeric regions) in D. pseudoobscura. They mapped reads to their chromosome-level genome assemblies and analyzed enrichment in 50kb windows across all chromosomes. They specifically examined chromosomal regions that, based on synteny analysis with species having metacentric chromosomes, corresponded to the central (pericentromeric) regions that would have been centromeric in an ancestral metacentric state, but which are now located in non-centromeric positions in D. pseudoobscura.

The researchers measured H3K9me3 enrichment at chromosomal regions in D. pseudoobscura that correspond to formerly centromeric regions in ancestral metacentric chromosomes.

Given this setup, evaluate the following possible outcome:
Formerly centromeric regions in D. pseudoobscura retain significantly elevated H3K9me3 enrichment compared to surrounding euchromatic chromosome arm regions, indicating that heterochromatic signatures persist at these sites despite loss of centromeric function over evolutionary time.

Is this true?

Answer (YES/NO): YES